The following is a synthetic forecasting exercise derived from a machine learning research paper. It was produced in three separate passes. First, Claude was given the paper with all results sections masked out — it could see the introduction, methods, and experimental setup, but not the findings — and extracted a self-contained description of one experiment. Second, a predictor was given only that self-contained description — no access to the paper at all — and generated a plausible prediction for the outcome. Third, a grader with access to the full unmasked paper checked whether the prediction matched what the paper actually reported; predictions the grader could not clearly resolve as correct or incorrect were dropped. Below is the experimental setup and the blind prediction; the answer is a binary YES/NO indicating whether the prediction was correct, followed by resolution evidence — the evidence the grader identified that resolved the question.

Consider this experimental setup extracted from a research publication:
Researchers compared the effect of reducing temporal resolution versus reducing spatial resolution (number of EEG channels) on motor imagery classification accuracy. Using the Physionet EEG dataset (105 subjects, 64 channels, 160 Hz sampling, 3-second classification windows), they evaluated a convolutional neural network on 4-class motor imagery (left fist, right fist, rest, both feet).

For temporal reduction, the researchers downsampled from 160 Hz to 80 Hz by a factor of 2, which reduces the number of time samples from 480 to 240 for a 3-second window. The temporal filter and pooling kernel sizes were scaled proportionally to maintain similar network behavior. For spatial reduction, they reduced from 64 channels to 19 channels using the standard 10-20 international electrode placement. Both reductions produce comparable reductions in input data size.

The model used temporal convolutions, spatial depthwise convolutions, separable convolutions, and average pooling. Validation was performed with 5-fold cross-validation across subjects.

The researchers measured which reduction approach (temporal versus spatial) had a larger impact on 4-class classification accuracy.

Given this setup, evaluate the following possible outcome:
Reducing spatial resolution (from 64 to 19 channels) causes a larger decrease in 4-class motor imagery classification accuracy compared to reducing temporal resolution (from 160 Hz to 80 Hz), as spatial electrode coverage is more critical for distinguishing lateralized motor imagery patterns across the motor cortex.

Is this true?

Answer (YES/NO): YES